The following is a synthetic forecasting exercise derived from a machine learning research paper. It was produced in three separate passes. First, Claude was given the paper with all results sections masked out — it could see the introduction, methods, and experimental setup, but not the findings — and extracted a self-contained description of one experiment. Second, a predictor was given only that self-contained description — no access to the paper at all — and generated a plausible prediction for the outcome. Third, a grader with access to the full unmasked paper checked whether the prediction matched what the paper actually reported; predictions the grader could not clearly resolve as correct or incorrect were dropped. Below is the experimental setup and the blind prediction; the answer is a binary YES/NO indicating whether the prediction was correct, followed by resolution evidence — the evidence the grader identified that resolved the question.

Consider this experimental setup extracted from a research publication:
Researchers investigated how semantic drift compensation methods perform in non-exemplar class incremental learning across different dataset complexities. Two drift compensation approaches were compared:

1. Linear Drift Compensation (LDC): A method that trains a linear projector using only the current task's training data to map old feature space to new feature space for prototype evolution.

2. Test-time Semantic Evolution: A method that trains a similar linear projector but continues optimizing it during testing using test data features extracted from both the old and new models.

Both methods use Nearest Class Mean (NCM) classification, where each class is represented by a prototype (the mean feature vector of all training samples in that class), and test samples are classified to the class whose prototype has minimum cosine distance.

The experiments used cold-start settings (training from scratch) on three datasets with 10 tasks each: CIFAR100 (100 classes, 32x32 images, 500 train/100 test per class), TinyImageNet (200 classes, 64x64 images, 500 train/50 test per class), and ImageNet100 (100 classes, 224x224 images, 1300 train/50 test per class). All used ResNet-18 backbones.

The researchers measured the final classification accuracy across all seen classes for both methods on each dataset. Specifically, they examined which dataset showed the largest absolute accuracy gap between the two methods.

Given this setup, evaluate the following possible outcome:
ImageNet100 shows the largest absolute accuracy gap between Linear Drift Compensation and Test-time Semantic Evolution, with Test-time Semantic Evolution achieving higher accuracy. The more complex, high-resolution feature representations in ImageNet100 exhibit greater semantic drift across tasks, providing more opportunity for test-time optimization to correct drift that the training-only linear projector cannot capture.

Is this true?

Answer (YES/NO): YES